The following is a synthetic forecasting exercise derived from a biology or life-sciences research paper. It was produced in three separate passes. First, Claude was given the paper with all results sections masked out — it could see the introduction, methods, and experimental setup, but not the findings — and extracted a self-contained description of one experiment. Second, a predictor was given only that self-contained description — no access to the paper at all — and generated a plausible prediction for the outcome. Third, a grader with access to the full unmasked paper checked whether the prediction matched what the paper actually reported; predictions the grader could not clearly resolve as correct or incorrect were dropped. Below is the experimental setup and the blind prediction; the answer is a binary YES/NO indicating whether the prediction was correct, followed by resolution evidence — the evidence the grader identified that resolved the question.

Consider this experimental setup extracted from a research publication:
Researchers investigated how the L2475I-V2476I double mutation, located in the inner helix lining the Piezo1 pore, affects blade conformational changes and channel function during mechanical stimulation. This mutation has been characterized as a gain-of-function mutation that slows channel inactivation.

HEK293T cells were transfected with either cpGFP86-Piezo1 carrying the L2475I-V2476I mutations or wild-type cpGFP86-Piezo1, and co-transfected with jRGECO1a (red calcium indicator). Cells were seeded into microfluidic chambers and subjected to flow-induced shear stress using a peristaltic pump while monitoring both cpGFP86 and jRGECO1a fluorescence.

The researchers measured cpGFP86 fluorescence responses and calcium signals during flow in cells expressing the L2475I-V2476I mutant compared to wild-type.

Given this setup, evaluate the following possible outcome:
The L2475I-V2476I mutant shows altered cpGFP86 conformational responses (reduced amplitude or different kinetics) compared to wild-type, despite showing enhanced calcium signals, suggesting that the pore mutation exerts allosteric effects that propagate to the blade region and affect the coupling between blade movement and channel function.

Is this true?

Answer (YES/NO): NO